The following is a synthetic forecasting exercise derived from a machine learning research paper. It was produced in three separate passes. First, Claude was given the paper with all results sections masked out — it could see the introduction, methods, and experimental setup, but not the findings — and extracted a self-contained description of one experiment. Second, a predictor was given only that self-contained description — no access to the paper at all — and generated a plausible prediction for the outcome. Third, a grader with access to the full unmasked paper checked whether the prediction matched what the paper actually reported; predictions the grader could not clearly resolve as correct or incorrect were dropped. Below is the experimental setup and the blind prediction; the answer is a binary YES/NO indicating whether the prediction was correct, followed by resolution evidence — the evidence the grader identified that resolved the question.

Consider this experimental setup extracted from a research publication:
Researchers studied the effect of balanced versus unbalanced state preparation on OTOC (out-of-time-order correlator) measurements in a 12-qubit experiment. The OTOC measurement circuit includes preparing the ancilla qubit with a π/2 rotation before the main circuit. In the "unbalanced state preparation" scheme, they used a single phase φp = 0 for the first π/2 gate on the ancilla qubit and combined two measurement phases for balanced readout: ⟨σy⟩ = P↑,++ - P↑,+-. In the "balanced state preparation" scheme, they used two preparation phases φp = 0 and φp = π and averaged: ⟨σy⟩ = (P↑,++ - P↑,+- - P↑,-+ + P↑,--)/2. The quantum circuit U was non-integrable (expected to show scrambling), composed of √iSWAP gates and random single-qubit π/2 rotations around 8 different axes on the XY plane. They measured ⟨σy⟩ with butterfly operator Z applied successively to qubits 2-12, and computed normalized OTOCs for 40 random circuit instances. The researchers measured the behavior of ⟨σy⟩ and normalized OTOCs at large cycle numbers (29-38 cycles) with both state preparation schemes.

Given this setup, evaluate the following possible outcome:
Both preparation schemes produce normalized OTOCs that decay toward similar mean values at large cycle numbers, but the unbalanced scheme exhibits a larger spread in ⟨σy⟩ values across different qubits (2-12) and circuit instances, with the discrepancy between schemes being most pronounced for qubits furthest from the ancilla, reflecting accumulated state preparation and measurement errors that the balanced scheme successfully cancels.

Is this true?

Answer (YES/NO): NO